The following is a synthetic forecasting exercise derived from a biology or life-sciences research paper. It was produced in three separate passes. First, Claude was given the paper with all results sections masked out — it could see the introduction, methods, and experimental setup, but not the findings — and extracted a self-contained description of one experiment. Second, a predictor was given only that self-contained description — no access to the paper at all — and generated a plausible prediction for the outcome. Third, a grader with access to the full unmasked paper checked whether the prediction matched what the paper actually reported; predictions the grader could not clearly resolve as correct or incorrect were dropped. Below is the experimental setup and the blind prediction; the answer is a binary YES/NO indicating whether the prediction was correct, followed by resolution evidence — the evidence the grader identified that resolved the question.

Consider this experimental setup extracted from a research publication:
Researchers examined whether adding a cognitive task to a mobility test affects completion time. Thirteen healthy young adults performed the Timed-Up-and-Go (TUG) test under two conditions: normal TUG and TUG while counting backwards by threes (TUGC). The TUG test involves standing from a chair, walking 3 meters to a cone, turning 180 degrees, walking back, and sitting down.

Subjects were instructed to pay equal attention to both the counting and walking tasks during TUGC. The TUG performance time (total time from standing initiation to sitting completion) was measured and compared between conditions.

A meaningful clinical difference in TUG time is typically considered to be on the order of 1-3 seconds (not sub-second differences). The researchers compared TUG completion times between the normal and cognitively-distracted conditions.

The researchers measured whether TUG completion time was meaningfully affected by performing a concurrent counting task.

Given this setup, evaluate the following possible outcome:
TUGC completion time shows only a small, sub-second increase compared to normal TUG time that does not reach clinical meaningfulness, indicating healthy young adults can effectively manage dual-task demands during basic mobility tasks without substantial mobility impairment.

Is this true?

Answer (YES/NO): YES